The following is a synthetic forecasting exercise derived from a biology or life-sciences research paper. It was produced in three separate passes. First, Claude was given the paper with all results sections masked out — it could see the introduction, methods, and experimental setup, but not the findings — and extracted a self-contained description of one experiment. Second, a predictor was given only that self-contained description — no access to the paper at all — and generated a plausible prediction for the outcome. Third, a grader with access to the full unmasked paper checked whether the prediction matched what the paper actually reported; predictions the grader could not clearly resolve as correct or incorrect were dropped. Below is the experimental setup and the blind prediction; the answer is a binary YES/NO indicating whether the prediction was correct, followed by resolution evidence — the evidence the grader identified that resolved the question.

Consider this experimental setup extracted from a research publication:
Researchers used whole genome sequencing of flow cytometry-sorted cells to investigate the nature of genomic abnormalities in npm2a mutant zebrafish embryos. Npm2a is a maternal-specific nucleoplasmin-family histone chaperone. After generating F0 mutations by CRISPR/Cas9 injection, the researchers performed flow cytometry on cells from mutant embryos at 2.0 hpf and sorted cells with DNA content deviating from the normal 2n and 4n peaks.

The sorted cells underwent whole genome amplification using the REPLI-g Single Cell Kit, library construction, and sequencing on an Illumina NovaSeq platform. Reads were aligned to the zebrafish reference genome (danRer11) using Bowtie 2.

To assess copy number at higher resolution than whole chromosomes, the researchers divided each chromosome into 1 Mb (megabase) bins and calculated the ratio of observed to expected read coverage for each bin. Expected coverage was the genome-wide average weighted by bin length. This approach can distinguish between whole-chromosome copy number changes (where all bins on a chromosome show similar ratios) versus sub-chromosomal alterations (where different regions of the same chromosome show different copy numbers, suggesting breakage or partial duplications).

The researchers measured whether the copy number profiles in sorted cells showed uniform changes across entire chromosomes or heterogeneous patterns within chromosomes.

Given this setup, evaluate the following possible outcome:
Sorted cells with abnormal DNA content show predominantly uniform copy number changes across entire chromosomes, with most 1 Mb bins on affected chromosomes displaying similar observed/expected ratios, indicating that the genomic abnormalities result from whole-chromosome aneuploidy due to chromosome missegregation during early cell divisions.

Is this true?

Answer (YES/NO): NO